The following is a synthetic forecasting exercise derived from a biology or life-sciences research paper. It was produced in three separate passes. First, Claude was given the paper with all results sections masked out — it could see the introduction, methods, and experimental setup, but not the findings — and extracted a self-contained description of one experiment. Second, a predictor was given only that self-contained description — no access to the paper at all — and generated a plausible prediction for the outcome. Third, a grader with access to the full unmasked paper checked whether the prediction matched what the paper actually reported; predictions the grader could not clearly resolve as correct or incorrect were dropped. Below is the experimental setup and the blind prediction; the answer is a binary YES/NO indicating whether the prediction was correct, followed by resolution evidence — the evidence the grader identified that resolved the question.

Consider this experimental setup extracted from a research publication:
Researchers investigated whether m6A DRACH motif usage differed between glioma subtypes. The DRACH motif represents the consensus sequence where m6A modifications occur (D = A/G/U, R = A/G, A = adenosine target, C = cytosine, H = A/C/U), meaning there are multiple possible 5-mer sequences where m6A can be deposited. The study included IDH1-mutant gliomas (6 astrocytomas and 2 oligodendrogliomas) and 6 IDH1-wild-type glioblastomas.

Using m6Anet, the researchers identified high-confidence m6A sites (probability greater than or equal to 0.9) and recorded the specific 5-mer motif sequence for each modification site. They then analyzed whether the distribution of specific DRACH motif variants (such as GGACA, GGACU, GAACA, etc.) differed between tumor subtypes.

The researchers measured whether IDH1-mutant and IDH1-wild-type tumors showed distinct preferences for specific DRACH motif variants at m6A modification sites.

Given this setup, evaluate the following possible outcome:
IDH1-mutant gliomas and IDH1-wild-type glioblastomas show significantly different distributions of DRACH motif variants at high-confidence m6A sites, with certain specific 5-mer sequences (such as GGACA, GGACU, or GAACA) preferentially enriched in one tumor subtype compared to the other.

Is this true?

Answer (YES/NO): NO